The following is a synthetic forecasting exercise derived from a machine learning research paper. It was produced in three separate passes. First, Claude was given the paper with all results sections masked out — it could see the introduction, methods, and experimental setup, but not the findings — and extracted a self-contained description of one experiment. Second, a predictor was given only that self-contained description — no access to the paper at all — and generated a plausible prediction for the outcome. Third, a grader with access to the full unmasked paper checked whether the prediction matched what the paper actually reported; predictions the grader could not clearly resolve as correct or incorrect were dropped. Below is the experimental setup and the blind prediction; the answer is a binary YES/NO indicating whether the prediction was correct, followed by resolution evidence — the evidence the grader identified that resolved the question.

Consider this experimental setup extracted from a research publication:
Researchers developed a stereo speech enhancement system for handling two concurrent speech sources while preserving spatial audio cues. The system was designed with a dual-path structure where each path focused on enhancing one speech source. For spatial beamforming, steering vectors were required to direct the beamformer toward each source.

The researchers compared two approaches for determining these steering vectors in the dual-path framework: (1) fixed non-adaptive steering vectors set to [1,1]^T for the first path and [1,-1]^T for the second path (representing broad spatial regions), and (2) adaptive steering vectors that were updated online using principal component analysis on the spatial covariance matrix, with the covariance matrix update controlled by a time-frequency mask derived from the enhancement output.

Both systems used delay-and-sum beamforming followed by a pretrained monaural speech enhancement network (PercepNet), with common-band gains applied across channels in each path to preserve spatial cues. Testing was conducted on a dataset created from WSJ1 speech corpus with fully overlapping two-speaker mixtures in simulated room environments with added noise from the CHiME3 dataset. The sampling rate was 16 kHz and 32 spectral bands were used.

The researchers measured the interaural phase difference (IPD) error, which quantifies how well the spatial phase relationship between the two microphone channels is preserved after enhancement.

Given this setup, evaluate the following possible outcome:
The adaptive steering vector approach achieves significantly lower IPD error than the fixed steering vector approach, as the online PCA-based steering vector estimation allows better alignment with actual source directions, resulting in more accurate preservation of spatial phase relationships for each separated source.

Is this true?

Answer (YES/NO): YES